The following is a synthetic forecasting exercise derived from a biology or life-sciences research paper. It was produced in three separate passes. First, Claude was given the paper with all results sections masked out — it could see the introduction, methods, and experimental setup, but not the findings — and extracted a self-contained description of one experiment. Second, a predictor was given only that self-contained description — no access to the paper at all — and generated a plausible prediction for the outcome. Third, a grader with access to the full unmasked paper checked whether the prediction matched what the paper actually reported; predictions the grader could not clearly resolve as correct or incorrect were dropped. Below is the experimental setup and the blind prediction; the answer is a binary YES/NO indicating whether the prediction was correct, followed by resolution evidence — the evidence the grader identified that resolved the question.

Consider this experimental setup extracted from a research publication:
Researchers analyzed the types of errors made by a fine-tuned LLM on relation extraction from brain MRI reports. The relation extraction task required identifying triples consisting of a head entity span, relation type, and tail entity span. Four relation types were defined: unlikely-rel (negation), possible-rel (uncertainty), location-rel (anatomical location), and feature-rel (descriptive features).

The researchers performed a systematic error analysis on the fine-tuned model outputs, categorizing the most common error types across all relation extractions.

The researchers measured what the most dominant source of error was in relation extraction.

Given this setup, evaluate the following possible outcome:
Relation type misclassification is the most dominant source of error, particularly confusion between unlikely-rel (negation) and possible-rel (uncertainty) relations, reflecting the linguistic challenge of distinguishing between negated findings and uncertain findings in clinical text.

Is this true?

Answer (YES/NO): NO